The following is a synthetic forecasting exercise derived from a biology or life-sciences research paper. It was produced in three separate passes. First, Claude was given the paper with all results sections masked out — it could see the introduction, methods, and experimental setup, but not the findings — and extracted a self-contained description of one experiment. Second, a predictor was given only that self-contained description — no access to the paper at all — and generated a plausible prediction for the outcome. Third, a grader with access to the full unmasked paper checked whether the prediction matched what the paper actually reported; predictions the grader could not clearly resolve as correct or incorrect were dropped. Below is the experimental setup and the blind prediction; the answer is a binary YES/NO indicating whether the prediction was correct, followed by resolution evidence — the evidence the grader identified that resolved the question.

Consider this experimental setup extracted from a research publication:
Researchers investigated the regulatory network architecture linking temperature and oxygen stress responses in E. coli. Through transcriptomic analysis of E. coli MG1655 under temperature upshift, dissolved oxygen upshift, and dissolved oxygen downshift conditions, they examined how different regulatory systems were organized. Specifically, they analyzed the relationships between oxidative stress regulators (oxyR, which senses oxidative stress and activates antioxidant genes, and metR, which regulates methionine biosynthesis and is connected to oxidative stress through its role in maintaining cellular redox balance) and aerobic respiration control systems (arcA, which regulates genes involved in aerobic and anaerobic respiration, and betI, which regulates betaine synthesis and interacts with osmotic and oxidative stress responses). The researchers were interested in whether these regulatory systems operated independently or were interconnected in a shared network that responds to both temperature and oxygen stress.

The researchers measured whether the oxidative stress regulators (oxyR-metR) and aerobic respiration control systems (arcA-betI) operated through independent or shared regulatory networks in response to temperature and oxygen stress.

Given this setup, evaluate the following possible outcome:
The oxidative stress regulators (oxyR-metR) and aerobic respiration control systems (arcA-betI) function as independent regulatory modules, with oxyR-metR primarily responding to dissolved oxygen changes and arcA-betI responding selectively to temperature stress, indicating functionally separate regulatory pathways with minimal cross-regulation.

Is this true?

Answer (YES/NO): NO